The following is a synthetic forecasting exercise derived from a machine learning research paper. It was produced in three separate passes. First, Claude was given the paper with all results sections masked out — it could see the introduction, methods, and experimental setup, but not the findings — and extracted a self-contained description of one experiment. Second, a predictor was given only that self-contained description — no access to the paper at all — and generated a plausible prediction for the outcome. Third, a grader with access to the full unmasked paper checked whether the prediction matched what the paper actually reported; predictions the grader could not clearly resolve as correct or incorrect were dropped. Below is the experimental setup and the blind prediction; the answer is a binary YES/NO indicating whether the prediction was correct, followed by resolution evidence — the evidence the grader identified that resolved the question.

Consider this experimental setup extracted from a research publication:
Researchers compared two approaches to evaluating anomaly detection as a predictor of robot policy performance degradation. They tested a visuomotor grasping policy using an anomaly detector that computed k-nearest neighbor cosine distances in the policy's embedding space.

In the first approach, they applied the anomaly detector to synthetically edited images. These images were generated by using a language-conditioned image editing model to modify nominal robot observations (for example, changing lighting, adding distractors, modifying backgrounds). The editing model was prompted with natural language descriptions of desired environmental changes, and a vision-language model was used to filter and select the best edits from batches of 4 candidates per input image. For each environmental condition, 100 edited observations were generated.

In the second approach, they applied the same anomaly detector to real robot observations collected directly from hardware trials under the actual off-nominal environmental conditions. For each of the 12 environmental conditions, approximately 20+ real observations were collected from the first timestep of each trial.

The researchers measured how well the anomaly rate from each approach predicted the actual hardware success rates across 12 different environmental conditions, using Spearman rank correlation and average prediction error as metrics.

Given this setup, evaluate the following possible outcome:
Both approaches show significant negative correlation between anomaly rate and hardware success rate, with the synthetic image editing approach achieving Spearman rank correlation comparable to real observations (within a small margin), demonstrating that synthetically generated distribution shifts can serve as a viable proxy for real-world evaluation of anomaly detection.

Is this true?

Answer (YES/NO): YES